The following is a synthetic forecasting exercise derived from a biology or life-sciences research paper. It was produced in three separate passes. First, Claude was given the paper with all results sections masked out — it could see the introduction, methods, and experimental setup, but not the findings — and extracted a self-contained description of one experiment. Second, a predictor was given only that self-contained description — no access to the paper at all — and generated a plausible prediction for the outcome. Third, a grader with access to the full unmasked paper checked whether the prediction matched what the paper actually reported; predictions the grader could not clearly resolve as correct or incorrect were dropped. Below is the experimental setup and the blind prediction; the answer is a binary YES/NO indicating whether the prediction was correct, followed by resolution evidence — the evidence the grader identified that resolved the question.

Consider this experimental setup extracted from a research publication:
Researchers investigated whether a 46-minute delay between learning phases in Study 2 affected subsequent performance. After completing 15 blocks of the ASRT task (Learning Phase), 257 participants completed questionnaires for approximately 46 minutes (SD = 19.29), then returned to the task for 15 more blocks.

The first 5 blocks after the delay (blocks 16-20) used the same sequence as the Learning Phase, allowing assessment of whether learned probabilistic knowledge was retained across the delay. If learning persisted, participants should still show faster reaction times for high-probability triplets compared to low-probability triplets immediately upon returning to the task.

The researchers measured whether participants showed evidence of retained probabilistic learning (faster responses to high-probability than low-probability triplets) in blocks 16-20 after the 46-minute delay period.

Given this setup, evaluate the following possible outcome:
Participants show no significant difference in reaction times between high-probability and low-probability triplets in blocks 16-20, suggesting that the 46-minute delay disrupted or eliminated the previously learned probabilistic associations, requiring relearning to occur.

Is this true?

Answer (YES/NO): NO